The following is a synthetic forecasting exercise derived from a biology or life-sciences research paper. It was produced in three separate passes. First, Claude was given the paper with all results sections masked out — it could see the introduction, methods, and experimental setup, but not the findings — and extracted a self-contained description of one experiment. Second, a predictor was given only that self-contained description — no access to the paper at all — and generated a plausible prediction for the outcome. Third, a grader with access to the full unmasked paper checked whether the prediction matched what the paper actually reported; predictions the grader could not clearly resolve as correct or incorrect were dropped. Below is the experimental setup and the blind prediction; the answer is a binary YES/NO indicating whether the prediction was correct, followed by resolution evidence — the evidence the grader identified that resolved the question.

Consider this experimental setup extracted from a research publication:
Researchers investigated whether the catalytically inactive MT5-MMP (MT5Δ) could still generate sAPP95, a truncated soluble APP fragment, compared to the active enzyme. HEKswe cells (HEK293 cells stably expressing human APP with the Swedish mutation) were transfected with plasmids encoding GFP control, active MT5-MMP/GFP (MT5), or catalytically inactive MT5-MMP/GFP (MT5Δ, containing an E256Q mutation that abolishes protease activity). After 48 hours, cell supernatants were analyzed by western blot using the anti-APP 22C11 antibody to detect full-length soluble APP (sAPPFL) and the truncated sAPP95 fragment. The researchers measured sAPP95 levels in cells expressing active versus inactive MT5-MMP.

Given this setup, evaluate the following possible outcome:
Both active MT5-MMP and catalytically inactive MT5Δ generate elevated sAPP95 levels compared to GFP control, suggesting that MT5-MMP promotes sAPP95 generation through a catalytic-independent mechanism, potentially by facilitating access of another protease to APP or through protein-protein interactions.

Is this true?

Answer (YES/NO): NO